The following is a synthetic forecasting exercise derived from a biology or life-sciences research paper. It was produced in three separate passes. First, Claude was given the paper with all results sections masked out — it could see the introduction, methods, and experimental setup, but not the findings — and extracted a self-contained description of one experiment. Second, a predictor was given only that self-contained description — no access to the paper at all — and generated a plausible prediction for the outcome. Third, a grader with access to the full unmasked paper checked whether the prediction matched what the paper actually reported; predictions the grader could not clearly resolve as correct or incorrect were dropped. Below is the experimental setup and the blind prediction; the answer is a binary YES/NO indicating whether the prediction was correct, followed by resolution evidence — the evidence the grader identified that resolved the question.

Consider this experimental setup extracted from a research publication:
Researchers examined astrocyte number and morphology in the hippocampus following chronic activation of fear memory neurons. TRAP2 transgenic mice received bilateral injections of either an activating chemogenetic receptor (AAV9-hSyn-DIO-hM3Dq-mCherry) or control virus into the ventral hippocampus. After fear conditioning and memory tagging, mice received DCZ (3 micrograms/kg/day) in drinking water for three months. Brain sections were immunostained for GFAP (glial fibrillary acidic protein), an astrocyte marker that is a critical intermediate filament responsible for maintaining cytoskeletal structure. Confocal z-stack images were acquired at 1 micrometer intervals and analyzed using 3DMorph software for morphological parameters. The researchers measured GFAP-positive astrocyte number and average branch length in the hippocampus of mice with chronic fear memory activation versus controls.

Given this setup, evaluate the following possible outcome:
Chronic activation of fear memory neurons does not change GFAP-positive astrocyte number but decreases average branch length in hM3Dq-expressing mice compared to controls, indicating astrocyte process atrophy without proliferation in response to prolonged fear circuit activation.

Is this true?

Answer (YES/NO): NO